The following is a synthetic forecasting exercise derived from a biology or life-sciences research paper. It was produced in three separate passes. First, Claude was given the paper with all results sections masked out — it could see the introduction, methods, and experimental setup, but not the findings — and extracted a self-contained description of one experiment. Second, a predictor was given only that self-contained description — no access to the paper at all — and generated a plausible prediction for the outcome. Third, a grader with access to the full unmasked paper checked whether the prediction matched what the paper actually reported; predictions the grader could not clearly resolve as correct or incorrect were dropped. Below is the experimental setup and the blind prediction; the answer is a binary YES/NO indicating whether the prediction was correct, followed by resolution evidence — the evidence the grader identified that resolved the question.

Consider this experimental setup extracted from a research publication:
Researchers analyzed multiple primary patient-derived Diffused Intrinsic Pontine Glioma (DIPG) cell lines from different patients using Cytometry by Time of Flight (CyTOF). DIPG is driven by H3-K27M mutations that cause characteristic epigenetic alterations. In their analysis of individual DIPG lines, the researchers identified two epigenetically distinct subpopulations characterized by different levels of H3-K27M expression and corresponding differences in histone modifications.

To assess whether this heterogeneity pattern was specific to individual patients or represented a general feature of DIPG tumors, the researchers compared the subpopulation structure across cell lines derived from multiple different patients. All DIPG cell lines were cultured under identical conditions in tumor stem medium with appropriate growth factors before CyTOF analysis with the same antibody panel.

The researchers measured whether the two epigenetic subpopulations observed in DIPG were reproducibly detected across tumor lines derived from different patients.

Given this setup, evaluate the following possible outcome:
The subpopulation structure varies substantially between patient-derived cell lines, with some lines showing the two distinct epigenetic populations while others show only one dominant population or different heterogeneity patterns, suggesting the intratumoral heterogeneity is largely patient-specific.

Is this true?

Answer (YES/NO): NO